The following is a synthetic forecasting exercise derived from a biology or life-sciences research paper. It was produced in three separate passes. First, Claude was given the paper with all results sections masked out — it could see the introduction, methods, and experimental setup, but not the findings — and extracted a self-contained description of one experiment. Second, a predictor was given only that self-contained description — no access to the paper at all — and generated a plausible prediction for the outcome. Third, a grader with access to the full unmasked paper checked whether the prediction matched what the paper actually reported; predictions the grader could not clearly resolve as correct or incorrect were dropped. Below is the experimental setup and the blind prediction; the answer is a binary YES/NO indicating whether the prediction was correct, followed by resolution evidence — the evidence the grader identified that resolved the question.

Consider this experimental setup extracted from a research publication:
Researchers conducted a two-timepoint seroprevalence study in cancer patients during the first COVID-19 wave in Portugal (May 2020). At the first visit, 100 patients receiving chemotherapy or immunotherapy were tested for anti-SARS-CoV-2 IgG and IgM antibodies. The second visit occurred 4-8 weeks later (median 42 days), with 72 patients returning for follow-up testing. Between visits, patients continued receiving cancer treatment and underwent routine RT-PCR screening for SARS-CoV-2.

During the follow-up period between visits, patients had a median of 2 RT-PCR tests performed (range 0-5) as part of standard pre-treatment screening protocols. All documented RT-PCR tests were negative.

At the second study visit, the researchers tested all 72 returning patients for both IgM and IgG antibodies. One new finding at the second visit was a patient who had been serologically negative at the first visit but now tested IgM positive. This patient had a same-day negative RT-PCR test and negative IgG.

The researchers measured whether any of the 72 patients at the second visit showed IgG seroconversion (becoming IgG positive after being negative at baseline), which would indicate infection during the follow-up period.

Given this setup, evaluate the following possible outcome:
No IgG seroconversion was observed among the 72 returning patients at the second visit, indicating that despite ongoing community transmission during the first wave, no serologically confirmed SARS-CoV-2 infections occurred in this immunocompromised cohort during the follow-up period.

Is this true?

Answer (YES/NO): YES